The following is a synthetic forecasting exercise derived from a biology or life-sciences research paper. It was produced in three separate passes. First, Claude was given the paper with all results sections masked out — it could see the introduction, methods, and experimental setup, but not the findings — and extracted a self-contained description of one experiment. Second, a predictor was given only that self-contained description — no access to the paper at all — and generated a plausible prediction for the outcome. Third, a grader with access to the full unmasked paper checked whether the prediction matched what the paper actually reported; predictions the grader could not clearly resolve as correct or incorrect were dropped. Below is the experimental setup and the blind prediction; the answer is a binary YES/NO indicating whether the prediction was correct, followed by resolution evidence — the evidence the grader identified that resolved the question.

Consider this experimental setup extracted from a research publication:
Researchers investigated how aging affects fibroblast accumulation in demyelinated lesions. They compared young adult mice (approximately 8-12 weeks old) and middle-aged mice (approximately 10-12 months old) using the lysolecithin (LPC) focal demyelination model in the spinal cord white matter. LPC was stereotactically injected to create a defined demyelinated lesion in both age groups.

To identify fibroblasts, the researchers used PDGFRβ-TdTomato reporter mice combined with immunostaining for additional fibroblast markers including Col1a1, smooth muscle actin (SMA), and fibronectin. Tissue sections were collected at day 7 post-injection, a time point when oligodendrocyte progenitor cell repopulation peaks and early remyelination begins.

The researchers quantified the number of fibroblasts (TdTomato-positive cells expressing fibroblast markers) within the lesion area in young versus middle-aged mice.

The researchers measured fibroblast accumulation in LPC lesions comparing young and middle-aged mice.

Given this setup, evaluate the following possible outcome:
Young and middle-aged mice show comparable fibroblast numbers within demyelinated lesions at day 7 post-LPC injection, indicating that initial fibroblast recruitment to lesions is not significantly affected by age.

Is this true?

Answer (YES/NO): NO